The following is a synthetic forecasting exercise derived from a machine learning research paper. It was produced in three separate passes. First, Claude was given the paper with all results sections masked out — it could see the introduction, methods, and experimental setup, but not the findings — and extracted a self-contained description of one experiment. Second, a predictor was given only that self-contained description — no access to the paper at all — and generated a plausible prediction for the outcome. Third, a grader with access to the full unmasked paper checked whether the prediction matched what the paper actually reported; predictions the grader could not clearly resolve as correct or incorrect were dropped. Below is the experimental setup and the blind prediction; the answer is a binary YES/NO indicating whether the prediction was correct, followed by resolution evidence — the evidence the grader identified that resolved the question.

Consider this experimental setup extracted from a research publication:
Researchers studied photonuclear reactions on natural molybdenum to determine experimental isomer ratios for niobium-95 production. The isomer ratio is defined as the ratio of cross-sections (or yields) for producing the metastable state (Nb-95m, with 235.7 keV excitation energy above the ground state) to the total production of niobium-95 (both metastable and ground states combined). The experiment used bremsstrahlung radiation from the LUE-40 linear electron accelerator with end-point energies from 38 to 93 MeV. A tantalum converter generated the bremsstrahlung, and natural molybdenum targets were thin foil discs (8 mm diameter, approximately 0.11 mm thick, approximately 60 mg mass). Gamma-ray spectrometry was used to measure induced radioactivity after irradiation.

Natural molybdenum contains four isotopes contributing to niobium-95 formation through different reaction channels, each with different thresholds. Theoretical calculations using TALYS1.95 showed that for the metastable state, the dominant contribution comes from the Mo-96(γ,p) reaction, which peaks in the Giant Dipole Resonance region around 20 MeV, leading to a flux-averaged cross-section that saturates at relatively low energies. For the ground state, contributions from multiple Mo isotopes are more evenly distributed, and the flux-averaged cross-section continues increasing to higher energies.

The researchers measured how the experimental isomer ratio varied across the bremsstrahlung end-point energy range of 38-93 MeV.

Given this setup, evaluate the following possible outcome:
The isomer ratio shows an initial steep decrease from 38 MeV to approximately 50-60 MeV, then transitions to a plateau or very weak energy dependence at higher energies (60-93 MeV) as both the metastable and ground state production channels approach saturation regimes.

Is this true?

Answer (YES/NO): NO